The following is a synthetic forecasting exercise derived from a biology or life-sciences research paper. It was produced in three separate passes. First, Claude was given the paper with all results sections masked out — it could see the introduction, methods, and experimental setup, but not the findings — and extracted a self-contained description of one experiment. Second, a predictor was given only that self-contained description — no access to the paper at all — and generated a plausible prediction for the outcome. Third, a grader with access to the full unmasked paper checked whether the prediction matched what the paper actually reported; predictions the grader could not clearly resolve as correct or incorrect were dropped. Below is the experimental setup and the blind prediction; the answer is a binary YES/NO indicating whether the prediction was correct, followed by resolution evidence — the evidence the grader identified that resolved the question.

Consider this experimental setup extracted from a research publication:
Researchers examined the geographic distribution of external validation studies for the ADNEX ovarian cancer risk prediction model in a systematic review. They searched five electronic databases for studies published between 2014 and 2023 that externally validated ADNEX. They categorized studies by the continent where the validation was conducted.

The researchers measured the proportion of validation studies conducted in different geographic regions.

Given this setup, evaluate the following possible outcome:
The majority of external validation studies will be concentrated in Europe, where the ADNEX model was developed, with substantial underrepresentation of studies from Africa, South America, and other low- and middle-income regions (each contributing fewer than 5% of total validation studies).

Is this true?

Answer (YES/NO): NO